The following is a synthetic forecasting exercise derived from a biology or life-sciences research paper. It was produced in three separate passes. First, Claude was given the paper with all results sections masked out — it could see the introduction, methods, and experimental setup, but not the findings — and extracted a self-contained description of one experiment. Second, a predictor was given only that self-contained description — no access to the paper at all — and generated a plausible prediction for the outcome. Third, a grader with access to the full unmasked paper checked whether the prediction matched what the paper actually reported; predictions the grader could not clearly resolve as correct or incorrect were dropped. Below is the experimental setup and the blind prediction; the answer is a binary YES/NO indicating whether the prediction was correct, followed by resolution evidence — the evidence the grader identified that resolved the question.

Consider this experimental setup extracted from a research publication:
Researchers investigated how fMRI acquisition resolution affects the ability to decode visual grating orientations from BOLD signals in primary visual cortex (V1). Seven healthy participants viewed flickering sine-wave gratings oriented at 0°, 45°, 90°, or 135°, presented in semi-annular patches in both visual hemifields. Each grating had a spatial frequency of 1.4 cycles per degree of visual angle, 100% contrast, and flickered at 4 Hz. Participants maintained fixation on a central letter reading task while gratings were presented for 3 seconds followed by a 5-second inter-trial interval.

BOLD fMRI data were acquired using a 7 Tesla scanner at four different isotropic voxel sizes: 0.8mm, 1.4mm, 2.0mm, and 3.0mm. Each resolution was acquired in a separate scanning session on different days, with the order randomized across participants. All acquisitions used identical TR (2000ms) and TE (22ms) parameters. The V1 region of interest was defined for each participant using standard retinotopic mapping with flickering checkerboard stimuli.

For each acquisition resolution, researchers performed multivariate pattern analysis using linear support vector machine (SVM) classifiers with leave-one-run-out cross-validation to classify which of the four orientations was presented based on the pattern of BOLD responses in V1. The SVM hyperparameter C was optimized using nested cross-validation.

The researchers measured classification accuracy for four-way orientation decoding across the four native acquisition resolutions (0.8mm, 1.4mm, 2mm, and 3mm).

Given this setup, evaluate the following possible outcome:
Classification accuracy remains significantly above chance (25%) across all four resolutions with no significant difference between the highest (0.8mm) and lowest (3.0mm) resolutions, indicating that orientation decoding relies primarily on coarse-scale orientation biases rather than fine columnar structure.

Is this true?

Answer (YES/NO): NO